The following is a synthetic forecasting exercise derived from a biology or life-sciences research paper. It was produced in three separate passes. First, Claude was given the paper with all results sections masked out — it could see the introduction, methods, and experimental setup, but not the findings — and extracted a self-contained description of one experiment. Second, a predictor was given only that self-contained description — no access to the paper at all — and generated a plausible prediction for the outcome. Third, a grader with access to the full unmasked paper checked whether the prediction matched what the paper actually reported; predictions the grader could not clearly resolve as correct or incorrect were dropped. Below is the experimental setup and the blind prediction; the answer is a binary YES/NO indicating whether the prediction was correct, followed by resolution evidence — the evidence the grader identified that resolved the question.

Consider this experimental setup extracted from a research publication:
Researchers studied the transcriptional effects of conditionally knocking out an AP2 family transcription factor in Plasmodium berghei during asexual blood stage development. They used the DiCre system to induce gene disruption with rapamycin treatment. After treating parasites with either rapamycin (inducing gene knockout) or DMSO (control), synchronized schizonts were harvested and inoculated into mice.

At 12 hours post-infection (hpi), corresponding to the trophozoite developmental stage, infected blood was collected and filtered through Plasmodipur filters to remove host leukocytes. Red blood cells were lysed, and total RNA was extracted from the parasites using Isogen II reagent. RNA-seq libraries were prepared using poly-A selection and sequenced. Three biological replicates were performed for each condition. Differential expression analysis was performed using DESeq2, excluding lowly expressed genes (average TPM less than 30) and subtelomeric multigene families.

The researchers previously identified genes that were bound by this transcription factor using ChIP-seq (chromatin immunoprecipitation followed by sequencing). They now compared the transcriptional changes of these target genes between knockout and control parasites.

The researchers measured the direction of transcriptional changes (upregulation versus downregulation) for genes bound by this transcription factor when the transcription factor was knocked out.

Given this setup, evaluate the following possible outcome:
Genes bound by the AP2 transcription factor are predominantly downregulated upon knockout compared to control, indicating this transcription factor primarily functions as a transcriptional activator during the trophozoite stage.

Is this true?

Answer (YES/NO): NO